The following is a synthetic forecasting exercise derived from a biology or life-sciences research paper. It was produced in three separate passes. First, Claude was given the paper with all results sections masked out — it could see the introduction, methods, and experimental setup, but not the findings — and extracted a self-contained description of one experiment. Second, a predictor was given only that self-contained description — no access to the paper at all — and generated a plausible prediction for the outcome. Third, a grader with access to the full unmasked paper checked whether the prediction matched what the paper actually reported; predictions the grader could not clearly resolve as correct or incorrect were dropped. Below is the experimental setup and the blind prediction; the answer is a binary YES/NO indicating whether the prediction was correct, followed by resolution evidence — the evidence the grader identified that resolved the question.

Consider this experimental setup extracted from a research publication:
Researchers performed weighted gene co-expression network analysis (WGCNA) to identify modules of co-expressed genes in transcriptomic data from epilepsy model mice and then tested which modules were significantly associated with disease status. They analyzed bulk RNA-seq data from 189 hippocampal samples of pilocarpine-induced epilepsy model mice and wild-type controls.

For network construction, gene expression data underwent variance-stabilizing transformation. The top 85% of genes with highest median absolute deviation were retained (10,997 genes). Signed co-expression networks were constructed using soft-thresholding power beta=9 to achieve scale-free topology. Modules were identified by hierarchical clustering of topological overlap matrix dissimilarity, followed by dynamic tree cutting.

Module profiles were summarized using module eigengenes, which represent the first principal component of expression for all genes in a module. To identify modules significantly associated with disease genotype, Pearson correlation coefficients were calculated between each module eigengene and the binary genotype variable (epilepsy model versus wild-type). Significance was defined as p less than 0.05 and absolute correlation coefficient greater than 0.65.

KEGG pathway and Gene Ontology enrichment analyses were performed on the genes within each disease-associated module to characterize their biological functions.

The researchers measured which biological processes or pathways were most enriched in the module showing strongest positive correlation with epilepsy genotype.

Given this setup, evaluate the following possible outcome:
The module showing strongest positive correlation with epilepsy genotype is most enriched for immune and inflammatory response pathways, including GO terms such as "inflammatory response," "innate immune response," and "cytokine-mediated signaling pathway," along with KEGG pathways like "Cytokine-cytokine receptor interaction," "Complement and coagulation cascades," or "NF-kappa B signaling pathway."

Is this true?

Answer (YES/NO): YES